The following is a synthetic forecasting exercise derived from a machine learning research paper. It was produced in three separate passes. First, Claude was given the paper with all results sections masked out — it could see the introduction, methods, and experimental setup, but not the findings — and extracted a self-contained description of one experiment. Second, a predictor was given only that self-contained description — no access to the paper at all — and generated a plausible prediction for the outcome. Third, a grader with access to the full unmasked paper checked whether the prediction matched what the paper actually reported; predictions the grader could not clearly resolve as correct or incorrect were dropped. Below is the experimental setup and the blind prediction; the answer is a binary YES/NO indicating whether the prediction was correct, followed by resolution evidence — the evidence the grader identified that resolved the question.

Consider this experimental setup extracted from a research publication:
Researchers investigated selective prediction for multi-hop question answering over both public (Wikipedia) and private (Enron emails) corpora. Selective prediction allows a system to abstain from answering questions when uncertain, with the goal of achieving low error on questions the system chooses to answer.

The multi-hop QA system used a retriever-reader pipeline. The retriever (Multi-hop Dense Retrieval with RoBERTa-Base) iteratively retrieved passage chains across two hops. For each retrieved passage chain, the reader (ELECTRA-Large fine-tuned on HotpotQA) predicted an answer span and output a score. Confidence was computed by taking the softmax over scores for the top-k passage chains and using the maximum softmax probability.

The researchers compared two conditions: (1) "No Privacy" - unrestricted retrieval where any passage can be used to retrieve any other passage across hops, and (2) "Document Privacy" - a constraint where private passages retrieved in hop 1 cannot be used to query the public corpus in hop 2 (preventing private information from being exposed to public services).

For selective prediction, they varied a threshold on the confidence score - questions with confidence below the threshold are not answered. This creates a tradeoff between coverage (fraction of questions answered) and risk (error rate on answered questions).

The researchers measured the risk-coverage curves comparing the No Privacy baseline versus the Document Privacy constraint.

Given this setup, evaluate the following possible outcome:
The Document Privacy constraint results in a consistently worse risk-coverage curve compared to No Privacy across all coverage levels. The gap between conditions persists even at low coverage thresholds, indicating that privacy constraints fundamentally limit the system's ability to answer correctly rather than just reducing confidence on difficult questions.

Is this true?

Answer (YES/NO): YES